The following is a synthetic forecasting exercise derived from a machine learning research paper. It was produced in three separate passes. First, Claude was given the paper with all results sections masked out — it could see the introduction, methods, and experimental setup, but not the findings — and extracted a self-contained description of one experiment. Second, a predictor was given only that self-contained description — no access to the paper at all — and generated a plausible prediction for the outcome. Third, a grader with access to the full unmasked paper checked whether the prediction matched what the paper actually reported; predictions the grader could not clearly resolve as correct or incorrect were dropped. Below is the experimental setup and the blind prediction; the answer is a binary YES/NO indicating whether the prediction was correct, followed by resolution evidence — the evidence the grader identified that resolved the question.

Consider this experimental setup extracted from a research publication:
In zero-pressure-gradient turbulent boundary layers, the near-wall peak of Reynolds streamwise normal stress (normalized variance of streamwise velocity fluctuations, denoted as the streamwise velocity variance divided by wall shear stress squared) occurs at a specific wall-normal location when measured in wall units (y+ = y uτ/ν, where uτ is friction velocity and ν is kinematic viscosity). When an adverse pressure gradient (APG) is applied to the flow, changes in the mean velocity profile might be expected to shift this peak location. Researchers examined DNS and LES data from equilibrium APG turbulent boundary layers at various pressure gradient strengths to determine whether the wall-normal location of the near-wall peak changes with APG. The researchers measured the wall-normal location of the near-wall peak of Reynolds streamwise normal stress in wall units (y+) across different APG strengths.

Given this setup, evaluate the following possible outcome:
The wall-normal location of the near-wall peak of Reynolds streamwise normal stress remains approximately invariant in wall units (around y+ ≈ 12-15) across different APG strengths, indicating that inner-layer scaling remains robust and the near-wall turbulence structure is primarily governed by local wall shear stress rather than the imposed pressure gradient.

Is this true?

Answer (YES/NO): YES